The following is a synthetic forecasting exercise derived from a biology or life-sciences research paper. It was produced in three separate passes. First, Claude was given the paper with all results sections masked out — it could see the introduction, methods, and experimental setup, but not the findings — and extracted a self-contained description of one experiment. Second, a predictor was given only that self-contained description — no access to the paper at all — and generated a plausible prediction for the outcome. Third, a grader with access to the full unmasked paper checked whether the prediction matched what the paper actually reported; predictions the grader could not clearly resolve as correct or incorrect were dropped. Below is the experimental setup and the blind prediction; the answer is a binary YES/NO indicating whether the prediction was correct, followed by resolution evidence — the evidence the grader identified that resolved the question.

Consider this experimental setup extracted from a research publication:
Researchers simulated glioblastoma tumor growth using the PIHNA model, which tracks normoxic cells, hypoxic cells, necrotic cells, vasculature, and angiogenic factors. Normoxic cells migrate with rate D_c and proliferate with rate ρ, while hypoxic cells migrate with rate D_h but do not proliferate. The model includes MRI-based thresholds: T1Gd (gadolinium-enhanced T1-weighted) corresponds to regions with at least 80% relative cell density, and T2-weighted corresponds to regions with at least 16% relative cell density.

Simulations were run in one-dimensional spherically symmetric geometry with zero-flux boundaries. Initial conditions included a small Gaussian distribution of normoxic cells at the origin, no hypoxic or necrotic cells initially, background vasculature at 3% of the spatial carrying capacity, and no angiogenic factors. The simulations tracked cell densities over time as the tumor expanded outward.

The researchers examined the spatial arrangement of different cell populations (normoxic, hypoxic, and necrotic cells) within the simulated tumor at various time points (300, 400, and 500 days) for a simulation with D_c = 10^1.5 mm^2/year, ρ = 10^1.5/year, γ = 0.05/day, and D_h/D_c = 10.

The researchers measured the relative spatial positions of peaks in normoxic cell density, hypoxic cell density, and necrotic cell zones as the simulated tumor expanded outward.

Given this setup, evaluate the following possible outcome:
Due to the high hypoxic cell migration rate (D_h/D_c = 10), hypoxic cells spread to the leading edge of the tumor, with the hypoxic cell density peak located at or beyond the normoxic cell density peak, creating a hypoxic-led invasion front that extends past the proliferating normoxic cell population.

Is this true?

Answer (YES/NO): NO